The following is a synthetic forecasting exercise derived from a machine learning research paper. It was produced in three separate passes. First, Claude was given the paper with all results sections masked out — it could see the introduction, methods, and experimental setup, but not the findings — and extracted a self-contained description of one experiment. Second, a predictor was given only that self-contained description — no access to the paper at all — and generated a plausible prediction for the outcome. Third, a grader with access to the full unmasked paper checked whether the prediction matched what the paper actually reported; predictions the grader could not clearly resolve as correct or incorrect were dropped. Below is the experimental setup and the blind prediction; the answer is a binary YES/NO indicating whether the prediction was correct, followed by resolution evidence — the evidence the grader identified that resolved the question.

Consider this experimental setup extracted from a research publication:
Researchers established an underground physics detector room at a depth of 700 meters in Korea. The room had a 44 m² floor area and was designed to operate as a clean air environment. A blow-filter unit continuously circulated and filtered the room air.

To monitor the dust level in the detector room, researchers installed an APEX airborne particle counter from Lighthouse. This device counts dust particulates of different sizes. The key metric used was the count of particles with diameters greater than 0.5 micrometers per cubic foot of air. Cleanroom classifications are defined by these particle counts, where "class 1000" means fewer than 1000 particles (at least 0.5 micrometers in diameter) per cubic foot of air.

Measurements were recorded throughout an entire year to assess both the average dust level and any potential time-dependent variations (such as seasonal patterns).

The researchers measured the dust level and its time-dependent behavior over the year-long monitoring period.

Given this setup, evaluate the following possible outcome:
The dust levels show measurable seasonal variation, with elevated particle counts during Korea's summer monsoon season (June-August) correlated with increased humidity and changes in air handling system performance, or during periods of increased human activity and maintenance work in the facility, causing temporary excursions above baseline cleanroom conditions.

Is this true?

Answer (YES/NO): NO